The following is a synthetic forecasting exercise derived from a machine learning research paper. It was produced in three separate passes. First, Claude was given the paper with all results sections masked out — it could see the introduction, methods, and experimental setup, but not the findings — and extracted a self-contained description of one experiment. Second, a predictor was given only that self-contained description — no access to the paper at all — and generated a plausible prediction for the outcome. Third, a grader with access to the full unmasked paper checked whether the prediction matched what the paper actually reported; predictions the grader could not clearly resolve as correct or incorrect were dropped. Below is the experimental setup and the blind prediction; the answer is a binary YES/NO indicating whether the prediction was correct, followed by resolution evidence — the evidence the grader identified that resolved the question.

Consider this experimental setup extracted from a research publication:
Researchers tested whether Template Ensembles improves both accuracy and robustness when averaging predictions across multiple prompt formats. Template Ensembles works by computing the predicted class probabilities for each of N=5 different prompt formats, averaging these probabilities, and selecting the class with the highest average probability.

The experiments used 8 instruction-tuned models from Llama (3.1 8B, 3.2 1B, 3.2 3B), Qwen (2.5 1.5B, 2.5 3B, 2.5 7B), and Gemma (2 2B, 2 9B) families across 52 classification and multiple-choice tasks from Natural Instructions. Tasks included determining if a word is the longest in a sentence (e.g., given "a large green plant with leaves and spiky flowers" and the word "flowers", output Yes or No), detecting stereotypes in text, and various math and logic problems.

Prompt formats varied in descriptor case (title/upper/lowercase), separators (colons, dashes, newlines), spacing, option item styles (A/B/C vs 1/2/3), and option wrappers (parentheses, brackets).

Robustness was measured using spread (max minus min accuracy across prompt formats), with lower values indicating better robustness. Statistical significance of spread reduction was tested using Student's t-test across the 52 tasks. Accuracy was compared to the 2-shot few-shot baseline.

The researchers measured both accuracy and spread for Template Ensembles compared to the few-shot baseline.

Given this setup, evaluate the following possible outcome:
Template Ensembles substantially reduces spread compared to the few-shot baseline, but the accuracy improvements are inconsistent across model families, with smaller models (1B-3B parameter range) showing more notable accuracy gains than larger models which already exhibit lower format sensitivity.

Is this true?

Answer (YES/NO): NO